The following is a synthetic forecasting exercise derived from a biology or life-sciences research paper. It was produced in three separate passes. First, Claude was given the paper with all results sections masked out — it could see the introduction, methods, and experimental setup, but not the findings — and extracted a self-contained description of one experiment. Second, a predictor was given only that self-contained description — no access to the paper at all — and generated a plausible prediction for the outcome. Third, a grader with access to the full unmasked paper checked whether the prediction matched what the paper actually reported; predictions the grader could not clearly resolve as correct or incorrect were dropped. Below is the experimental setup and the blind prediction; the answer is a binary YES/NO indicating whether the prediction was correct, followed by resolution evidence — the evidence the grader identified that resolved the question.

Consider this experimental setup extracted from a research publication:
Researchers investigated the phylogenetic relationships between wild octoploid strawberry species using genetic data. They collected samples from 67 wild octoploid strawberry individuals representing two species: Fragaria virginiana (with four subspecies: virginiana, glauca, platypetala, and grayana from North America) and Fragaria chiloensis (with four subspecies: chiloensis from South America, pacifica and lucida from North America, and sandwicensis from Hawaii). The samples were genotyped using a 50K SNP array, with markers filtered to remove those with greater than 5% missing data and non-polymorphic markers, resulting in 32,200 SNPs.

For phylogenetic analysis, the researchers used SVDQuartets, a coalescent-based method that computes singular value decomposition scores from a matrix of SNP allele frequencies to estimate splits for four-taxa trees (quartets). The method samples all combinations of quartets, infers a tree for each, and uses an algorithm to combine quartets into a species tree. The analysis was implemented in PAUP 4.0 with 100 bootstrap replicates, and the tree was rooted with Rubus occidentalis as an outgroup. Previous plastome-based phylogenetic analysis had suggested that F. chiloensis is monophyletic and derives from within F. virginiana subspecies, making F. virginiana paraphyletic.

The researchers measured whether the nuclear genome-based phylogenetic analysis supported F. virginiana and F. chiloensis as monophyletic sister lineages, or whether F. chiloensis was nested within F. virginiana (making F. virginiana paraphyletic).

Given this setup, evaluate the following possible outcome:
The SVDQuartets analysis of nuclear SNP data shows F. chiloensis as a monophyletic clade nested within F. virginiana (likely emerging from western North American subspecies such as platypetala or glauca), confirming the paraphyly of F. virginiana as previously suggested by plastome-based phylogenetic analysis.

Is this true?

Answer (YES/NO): NO